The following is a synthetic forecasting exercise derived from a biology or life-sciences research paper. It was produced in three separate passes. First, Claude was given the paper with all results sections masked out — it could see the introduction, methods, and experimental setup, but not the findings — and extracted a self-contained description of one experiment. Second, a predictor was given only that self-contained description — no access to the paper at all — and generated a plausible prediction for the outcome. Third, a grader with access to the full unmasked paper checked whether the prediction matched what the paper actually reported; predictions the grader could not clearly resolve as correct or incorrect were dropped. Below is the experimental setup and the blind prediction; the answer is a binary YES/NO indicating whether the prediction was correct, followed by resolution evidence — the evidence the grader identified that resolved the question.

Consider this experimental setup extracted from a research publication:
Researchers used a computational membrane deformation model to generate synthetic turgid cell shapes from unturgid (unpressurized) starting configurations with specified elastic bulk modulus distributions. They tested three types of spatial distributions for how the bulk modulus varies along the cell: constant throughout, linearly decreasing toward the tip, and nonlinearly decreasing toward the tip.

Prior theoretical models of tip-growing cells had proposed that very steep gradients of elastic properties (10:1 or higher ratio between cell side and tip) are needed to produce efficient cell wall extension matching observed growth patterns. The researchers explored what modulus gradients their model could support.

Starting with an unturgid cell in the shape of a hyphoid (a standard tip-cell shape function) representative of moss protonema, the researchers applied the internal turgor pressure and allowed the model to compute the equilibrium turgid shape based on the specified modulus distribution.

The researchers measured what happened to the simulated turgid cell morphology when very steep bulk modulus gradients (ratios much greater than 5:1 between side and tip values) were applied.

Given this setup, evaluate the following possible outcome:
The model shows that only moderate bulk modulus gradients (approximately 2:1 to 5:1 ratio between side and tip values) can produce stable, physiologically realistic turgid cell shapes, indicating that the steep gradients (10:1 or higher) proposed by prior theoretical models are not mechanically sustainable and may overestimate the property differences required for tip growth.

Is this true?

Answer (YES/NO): NO